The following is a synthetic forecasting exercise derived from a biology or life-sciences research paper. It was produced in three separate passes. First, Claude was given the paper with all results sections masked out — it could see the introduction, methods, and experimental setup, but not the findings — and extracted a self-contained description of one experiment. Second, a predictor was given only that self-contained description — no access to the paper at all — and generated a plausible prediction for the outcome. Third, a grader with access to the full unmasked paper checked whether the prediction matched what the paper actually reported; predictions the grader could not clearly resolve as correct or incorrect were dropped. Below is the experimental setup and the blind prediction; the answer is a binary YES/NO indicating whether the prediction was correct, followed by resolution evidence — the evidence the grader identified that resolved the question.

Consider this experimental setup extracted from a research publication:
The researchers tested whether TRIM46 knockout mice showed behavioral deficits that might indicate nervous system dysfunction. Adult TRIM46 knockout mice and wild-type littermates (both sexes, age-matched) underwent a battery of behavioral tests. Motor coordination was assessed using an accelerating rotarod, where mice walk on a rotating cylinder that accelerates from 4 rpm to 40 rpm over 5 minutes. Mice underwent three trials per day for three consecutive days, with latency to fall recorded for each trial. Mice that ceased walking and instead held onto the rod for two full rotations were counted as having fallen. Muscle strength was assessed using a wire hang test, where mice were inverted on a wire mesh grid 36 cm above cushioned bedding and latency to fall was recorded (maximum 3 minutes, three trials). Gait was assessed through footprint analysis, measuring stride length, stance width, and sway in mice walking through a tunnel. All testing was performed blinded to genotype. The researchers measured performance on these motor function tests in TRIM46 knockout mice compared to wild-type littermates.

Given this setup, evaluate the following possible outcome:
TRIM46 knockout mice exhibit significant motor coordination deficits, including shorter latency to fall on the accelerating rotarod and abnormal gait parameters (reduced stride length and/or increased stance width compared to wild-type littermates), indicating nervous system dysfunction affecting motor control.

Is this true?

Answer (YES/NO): NO